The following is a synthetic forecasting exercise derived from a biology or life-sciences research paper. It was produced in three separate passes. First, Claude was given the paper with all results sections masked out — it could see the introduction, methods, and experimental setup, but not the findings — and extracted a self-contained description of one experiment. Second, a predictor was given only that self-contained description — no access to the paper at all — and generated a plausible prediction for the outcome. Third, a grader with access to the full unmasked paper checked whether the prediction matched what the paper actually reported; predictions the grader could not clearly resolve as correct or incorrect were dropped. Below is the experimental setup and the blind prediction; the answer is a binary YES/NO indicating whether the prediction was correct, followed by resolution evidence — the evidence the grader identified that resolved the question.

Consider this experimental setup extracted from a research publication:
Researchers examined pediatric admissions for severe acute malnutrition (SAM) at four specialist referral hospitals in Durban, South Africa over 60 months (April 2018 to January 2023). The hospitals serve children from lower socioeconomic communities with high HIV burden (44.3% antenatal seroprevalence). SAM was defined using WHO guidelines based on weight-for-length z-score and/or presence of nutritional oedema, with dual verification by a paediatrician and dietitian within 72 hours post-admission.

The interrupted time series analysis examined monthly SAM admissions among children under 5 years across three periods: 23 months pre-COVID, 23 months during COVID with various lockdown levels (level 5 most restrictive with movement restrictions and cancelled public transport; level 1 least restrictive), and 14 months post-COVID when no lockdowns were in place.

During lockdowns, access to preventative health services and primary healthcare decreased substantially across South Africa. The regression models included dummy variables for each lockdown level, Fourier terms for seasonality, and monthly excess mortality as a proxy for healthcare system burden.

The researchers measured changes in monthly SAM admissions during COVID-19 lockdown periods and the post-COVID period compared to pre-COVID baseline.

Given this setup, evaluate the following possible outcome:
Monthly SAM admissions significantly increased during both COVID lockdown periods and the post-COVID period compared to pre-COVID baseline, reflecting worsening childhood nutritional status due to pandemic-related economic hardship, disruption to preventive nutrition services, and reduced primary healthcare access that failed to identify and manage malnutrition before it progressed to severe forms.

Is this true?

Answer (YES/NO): NO